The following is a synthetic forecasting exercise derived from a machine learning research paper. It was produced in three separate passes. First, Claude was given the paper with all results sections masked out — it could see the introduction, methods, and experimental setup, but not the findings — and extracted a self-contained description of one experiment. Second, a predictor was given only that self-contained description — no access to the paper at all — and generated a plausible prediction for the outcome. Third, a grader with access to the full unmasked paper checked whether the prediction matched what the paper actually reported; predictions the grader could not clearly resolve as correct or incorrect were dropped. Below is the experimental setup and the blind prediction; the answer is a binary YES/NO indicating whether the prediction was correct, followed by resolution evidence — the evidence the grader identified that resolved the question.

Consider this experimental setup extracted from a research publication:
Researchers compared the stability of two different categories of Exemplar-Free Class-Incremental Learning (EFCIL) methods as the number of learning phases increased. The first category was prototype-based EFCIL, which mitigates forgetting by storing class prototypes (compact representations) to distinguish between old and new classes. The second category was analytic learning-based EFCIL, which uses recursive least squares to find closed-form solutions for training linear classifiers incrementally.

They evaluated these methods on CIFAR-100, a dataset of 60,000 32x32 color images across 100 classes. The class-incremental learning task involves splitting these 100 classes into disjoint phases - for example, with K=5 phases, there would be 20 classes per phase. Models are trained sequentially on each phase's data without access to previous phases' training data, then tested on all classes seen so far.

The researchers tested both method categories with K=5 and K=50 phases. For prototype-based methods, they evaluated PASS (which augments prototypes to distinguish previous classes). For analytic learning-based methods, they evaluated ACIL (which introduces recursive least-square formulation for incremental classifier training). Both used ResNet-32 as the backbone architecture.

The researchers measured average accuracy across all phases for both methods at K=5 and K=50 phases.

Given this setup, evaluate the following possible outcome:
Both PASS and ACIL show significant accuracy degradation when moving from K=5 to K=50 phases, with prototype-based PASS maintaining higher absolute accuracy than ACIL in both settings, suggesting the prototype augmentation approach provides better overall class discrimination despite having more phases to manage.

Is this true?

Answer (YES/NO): NO